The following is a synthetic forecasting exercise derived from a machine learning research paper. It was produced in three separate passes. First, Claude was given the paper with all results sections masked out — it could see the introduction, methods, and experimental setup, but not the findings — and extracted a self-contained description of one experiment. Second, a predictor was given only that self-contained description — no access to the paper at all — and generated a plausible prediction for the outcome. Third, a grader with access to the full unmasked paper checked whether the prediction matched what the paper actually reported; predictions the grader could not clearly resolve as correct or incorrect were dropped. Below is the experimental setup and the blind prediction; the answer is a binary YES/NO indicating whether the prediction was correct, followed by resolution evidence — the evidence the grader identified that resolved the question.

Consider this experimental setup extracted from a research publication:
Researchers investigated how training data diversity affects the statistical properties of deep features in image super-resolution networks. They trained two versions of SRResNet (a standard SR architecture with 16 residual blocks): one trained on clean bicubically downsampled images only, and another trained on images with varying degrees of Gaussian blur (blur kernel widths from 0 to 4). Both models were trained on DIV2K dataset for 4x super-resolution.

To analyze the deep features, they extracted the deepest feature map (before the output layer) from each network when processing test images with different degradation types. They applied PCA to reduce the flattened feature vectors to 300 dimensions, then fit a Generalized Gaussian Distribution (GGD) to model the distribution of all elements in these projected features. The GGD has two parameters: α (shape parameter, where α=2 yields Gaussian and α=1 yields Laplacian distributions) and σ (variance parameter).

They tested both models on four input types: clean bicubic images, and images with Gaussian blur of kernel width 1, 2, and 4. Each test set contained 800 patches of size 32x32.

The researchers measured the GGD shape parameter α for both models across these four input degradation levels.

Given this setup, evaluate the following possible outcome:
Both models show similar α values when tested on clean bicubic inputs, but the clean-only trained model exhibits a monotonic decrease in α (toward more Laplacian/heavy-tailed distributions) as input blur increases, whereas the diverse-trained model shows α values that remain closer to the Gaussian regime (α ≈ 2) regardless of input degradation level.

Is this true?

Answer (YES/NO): NO